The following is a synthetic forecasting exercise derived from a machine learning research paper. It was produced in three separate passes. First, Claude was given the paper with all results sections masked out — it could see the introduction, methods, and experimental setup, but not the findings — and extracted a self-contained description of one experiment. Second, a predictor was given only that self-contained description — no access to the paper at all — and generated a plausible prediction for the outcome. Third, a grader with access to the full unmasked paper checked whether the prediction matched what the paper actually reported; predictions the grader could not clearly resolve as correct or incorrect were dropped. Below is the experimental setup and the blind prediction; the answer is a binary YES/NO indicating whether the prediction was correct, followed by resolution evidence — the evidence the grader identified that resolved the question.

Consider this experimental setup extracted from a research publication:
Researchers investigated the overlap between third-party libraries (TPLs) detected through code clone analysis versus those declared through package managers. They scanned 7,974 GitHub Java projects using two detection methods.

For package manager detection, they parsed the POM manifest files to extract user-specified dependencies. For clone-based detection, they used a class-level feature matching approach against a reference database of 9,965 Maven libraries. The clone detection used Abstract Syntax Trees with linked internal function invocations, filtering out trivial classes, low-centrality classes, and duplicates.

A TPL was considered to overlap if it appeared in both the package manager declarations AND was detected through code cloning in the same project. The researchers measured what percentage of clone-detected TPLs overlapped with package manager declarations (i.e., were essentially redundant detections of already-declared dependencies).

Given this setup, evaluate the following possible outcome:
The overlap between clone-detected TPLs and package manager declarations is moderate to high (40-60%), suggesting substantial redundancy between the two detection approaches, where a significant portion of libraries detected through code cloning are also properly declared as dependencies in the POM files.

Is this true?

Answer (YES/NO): NO